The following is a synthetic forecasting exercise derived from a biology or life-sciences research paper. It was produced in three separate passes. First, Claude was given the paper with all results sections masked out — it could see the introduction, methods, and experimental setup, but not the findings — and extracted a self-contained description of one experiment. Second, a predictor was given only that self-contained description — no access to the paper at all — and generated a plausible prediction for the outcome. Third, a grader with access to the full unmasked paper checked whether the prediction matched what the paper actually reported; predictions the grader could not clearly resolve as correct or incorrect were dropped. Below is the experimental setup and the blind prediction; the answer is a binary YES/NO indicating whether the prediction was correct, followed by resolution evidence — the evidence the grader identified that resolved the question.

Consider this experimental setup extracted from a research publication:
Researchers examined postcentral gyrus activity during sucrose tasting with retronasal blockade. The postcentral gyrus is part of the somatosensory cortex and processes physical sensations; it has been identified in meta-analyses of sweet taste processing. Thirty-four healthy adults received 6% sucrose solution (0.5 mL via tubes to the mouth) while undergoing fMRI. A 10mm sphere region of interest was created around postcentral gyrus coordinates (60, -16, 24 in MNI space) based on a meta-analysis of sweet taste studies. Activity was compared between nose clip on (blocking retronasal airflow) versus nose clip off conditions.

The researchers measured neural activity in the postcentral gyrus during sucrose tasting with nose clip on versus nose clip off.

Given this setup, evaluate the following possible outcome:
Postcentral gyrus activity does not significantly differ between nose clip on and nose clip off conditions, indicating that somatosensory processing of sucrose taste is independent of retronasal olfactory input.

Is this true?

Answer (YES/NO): NO